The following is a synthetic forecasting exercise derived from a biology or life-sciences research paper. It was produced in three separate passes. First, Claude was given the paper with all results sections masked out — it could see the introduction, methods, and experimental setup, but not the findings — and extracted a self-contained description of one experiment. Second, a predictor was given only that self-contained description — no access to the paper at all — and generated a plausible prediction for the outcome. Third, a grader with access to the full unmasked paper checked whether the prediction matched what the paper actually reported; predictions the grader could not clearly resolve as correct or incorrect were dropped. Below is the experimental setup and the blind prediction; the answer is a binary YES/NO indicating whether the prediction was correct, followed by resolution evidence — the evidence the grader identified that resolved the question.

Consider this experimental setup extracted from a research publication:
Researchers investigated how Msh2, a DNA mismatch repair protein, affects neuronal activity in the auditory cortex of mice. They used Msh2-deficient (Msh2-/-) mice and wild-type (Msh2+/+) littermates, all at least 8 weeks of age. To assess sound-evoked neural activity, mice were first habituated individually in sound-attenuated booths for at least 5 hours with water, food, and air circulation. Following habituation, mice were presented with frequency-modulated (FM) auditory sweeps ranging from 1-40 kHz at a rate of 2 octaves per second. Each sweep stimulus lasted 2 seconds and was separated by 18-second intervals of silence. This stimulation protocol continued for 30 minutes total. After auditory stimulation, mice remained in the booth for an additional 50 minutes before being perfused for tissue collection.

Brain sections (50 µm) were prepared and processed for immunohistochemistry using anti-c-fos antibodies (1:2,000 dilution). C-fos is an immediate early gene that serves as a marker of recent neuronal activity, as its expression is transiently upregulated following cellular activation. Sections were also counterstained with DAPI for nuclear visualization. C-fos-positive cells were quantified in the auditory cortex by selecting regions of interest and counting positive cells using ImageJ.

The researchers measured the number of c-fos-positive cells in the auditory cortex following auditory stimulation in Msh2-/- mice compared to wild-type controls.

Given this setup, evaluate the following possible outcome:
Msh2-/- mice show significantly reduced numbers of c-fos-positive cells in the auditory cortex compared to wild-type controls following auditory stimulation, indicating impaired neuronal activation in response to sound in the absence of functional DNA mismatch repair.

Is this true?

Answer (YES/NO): YES